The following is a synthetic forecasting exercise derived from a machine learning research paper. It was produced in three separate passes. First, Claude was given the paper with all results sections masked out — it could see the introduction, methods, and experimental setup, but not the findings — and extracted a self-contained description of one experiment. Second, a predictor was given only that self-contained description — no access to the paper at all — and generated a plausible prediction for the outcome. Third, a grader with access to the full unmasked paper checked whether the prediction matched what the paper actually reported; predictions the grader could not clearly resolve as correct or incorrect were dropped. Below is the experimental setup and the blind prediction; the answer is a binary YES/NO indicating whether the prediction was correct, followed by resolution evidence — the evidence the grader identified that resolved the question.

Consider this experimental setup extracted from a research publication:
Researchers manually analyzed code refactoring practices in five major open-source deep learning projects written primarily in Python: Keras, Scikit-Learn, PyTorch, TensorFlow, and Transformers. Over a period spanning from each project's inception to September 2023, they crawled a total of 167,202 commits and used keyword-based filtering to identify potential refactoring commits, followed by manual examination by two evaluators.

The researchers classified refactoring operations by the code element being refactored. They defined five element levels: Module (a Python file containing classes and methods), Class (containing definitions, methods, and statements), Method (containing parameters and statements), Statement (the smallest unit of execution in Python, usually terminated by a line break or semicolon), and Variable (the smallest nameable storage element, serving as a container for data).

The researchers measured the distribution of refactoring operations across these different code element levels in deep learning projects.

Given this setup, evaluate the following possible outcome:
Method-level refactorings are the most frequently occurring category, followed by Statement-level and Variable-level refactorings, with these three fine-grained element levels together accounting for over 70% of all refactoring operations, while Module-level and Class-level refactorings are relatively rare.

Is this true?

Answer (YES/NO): NO